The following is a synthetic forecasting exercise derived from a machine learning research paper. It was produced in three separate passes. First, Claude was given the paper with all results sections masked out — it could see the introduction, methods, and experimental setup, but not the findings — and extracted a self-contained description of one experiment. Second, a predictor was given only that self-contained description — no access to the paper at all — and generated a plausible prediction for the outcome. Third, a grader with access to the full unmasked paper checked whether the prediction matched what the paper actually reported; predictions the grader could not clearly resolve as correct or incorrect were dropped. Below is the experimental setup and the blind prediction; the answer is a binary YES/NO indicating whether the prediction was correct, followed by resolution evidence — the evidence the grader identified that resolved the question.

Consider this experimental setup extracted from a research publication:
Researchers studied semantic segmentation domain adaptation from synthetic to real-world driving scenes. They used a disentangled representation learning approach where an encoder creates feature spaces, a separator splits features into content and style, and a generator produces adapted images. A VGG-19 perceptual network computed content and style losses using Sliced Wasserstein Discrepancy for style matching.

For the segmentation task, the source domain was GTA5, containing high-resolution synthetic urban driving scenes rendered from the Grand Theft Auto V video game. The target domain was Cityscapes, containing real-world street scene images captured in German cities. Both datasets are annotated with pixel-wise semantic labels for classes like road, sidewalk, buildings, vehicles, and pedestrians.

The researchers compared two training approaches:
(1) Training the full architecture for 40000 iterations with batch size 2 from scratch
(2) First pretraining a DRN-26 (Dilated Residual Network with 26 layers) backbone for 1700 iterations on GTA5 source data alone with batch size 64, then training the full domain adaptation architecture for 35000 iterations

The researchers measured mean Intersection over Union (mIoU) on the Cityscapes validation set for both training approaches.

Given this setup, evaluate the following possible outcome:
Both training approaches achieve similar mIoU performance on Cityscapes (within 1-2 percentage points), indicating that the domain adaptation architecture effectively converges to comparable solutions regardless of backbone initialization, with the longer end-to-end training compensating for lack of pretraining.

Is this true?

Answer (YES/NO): YES